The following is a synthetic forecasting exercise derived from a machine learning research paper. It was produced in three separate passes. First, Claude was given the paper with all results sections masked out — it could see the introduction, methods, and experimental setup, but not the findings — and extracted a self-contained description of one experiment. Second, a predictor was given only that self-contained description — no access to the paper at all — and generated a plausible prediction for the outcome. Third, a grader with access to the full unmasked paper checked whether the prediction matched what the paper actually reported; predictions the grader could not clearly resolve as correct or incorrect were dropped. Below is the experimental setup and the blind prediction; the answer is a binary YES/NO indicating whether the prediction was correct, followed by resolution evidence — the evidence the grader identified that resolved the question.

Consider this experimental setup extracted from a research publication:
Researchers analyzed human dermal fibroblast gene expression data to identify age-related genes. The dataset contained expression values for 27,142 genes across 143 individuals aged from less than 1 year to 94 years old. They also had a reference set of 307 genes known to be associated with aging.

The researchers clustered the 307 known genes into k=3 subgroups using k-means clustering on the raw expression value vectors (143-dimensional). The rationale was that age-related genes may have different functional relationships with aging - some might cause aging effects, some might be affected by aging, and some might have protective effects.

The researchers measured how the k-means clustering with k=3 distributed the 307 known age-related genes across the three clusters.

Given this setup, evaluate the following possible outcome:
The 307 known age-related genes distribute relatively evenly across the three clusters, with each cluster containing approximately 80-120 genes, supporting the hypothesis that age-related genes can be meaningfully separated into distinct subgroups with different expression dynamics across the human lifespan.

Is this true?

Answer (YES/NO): NO